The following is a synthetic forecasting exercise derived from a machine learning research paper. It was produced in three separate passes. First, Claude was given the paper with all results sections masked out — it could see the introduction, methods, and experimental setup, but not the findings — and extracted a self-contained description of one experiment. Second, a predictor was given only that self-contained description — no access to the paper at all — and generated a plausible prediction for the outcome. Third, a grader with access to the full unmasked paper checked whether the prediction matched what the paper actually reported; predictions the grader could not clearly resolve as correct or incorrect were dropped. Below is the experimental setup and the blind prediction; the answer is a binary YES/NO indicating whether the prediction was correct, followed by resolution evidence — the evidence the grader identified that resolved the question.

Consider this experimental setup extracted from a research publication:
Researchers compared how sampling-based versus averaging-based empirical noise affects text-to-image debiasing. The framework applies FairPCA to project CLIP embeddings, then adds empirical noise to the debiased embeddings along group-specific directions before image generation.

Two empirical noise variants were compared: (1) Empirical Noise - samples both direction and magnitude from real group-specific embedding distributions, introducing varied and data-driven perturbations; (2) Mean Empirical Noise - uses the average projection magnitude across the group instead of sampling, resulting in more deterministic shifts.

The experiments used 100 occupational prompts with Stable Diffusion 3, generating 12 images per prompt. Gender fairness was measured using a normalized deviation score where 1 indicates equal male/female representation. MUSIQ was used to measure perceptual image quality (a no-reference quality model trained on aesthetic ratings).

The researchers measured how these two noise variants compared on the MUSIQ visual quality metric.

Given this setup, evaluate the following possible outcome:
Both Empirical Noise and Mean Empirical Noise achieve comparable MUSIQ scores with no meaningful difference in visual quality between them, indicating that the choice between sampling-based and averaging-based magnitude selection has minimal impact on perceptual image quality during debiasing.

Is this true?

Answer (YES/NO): NO